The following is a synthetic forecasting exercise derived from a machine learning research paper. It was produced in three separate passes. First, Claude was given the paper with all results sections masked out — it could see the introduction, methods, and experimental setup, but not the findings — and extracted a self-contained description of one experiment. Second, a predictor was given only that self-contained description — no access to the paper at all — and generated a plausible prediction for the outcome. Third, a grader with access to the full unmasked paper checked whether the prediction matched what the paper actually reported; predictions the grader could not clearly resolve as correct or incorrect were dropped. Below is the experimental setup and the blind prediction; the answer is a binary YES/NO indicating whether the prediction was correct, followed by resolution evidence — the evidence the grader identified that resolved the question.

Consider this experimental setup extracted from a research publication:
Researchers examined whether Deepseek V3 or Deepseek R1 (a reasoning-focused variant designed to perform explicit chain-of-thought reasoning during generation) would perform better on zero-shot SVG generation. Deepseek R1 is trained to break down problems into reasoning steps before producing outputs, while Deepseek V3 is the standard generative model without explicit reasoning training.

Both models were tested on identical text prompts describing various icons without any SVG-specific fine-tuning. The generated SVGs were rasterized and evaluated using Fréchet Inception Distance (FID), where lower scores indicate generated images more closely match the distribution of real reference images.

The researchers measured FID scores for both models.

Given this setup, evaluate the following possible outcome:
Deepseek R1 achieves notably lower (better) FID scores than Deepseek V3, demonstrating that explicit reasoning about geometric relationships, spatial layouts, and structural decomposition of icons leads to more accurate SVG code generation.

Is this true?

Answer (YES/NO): NO